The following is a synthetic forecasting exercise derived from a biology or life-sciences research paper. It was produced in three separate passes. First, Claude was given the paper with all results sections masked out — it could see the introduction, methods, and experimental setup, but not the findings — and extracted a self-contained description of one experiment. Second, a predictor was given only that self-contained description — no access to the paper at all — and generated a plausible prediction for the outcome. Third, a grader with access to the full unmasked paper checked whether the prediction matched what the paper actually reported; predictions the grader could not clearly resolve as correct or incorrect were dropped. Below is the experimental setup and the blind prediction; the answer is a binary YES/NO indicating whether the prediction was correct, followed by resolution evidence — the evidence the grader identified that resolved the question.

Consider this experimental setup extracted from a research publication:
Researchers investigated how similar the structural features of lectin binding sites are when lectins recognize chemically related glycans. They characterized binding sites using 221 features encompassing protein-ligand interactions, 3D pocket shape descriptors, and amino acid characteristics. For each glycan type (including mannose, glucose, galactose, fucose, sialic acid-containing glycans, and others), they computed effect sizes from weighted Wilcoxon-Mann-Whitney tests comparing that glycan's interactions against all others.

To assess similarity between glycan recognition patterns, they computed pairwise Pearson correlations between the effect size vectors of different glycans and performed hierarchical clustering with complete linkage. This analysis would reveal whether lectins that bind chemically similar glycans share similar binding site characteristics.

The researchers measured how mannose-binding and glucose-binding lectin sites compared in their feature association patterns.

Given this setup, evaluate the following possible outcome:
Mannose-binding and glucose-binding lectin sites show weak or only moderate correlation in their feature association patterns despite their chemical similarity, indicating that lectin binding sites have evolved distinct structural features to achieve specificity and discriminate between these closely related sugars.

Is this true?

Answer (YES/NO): NO